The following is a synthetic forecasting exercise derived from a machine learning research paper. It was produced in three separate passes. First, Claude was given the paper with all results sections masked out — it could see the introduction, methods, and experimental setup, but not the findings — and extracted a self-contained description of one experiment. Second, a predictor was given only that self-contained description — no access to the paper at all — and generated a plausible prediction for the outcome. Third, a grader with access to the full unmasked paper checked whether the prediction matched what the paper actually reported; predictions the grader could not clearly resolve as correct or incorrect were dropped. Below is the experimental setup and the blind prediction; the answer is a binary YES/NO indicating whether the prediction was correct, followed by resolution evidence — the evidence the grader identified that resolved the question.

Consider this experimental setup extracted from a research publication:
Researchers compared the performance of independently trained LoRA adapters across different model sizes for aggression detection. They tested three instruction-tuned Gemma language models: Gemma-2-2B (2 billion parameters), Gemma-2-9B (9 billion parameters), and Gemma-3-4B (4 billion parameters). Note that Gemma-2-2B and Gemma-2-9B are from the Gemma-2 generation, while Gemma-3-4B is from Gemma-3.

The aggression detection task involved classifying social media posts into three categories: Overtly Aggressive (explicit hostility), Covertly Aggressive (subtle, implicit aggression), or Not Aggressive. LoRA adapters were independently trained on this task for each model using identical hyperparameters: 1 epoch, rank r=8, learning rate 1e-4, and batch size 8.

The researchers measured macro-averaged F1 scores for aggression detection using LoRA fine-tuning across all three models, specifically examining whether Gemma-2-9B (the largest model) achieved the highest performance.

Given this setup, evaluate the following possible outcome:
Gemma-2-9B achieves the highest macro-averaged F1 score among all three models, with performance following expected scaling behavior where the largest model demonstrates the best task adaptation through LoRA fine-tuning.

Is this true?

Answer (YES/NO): NO